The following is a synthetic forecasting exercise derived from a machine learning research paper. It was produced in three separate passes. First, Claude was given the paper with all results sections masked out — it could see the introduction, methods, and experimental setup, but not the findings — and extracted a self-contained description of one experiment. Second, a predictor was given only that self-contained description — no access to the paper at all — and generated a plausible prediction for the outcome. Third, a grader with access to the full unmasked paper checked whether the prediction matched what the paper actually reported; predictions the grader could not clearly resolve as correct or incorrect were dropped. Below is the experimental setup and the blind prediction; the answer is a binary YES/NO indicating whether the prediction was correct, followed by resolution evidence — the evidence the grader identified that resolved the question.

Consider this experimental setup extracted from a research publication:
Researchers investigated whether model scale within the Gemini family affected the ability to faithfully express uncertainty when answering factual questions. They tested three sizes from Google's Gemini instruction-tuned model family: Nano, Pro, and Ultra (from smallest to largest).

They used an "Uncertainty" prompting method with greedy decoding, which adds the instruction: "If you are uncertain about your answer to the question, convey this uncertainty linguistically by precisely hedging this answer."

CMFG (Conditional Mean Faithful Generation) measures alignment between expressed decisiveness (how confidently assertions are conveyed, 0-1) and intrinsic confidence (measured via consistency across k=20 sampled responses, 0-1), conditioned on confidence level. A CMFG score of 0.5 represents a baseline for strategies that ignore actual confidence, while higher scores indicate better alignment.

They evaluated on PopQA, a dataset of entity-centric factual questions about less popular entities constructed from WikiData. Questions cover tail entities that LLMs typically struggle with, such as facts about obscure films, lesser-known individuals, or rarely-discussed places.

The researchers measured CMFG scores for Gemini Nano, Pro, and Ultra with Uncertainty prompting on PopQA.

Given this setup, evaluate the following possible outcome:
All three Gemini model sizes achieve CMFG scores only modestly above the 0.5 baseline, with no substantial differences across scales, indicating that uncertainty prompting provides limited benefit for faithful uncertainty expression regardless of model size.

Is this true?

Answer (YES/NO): NO